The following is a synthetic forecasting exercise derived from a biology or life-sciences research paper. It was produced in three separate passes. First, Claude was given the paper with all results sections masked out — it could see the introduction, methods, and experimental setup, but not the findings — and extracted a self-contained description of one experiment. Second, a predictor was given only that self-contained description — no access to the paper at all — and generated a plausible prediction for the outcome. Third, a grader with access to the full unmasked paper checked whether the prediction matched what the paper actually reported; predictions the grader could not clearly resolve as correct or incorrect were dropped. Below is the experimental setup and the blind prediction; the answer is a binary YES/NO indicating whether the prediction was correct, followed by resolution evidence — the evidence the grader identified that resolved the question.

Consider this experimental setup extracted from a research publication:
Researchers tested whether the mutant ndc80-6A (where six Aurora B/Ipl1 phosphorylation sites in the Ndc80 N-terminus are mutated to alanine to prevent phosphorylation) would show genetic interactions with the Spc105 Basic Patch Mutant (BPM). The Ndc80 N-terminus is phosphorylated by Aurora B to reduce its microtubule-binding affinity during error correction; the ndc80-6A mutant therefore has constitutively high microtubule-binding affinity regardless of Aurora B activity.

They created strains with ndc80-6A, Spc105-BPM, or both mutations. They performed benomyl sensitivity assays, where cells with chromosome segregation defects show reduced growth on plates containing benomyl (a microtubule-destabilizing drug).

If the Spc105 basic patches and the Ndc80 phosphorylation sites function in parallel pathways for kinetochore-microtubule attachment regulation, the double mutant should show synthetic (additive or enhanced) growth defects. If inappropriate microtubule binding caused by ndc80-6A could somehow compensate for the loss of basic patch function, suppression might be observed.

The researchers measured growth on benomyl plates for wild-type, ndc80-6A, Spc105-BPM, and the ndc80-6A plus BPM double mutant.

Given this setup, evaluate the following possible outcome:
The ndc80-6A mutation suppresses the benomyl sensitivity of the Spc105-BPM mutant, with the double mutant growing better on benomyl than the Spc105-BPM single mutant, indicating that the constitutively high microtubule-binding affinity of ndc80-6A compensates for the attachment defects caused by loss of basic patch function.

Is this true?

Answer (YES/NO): NO